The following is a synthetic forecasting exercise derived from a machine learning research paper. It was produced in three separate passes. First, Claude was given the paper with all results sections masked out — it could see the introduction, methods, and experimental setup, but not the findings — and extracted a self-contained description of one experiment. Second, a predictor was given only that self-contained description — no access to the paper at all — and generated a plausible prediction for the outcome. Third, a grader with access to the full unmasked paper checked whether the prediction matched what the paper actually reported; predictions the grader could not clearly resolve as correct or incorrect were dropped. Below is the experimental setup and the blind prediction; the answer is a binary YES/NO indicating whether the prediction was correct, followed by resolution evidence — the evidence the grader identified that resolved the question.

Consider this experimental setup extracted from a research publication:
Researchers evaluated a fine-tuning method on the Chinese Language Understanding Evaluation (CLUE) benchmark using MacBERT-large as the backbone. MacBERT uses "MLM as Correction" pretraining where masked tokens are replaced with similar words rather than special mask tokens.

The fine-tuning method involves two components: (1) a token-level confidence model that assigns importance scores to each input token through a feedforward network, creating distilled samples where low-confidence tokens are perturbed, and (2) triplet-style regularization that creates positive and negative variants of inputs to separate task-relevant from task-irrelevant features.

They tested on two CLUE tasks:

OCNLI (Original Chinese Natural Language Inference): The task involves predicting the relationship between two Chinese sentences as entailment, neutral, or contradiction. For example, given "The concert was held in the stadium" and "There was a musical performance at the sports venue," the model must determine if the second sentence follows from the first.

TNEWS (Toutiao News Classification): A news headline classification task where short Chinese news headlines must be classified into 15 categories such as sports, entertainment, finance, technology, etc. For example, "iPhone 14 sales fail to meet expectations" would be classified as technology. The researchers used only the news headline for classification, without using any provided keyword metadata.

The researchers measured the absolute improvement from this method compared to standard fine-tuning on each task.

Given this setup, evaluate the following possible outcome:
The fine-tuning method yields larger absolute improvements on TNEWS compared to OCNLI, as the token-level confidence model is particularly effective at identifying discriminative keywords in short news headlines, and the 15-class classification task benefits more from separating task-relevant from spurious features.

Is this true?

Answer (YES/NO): NO